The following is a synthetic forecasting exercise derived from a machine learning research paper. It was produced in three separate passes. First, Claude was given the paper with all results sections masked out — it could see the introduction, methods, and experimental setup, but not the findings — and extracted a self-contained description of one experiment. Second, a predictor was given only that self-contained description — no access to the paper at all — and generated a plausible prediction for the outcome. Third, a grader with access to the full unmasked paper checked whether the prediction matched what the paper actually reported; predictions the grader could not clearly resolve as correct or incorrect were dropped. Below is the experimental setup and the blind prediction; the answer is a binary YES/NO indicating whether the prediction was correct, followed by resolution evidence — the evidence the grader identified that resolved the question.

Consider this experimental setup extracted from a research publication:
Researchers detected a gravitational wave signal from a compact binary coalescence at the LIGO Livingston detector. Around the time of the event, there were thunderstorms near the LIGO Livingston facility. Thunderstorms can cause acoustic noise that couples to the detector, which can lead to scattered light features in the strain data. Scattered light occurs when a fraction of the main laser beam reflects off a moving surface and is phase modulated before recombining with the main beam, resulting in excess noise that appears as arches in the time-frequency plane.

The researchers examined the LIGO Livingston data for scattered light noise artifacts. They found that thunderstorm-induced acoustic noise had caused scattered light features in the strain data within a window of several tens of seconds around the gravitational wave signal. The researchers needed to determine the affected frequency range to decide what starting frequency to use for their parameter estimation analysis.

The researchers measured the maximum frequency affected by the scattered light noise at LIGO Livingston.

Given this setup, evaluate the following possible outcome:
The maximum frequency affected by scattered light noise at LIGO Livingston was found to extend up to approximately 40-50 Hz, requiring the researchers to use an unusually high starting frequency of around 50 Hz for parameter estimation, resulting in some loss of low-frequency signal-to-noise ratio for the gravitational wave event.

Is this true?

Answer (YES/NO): NO